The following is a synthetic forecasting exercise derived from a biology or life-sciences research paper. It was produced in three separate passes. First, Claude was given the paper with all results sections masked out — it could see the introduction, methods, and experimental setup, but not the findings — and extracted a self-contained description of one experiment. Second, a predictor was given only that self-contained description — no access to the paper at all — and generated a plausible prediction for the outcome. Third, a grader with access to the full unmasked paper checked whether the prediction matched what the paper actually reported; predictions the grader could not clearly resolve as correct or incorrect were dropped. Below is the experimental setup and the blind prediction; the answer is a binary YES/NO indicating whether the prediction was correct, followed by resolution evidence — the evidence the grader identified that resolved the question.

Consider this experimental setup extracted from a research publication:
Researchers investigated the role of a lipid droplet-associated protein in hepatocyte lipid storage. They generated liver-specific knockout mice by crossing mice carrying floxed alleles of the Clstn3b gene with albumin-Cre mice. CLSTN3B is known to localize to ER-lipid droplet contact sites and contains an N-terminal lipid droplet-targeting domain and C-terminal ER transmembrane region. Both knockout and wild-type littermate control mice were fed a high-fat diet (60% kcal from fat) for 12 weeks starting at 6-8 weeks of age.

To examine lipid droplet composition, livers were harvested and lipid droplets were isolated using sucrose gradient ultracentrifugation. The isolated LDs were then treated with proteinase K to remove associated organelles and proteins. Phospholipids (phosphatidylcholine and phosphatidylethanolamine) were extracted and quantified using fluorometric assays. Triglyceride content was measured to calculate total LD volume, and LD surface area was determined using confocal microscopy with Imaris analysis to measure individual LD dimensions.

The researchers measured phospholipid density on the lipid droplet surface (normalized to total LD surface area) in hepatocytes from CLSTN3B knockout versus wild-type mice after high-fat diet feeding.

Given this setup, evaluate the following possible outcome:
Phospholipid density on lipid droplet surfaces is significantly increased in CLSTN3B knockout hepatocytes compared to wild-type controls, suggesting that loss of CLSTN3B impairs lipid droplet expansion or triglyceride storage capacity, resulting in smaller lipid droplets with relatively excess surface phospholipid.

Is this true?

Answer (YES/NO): NO